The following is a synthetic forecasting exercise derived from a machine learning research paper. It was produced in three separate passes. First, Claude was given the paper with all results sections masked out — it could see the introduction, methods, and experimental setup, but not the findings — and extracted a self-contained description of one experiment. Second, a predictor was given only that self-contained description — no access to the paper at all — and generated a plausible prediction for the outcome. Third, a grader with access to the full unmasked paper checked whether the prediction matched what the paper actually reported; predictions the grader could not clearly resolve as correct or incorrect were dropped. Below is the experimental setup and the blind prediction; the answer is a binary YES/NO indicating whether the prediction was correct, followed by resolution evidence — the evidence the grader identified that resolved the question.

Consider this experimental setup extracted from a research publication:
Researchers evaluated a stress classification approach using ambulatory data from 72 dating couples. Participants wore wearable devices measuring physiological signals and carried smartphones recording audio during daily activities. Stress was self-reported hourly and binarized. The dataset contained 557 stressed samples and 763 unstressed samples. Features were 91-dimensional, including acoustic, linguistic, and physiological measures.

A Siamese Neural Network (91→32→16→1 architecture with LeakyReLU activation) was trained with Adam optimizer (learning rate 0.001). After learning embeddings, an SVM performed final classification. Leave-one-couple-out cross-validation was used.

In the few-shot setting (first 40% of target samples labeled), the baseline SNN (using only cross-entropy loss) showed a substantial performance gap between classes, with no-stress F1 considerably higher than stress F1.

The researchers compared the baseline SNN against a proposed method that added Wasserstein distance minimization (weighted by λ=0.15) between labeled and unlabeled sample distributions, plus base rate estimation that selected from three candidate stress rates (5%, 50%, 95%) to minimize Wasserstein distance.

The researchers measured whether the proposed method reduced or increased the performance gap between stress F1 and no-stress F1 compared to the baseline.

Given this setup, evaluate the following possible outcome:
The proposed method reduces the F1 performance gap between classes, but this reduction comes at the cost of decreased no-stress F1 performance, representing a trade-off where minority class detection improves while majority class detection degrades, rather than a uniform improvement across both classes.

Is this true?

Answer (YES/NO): NO